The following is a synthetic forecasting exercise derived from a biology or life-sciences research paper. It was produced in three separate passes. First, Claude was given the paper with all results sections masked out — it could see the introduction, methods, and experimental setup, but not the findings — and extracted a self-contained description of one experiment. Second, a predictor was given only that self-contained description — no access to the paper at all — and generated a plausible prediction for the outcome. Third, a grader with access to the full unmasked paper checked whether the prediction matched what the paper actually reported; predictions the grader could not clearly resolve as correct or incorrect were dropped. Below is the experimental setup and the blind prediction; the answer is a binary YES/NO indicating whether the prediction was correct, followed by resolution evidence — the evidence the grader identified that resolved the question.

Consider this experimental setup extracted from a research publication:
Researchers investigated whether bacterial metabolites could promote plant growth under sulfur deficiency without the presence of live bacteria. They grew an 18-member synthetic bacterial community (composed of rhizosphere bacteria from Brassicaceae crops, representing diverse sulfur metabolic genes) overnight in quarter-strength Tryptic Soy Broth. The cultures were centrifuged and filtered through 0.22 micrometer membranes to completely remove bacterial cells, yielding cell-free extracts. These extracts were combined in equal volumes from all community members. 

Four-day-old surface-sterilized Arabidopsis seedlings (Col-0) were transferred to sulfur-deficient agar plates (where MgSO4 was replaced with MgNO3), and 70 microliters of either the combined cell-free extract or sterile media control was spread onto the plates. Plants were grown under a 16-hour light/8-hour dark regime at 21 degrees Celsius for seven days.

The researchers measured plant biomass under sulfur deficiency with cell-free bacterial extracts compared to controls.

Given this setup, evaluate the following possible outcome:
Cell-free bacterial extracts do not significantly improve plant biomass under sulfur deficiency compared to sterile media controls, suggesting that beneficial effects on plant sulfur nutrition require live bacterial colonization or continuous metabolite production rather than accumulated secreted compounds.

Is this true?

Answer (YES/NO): NO